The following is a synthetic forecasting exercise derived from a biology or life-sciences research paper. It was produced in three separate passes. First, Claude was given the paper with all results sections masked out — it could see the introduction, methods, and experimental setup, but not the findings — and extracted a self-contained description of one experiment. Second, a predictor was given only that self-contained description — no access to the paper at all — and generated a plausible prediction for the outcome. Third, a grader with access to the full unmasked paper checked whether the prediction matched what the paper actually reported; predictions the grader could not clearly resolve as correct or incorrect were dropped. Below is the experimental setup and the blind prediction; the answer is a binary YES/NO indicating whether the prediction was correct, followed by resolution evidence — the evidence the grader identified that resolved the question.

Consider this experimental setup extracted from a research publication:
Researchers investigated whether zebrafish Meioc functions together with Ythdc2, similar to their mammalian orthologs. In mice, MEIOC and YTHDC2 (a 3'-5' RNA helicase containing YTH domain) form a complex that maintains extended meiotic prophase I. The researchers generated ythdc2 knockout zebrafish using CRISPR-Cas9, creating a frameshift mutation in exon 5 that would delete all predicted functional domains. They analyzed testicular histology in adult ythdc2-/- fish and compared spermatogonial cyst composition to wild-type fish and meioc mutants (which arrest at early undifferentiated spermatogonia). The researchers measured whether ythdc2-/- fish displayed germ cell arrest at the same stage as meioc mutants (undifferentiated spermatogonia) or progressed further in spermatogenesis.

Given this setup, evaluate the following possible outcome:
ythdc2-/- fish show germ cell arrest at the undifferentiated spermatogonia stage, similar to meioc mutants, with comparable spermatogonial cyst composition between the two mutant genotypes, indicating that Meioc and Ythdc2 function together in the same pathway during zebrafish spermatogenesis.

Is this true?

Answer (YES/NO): NO